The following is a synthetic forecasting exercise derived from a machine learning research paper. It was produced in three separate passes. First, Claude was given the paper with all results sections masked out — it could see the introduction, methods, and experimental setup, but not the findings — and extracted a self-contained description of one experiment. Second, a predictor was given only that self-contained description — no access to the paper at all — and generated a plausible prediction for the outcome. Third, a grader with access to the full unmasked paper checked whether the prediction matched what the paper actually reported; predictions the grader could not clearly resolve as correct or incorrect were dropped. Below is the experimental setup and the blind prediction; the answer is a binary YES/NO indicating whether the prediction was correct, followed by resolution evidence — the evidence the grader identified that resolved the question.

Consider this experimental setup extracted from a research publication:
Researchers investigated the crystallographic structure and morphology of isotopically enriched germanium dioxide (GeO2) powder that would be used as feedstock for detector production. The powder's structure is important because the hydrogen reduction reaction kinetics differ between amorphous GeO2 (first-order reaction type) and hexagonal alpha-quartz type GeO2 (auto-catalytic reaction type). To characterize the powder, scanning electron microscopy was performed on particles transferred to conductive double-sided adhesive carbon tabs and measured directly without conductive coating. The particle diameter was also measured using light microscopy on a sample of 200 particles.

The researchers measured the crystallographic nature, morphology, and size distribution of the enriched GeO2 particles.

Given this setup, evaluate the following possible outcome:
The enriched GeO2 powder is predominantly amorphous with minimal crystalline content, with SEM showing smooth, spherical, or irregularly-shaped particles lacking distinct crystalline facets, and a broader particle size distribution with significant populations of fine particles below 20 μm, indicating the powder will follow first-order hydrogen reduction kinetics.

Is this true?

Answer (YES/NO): NO